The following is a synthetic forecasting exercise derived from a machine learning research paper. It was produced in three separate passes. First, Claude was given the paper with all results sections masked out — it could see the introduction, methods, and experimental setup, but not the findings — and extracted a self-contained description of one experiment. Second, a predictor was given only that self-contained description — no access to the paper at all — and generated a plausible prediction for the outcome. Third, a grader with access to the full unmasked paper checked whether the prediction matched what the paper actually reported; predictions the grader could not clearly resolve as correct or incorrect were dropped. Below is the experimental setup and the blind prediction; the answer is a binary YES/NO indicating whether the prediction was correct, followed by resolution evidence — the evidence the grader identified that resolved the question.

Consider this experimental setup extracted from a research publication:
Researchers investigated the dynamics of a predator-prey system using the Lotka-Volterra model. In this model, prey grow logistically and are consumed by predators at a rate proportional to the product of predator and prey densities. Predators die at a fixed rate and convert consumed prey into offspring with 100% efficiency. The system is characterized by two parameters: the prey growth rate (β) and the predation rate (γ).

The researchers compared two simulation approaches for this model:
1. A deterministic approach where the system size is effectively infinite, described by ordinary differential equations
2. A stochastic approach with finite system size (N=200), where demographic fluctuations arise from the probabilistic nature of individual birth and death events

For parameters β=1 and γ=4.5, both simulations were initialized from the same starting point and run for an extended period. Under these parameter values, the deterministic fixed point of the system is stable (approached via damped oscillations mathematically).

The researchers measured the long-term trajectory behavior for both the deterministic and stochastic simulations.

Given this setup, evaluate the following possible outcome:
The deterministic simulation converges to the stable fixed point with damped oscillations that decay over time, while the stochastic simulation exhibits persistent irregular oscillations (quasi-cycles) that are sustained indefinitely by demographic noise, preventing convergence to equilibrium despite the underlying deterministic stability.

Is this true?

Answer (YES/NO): YES